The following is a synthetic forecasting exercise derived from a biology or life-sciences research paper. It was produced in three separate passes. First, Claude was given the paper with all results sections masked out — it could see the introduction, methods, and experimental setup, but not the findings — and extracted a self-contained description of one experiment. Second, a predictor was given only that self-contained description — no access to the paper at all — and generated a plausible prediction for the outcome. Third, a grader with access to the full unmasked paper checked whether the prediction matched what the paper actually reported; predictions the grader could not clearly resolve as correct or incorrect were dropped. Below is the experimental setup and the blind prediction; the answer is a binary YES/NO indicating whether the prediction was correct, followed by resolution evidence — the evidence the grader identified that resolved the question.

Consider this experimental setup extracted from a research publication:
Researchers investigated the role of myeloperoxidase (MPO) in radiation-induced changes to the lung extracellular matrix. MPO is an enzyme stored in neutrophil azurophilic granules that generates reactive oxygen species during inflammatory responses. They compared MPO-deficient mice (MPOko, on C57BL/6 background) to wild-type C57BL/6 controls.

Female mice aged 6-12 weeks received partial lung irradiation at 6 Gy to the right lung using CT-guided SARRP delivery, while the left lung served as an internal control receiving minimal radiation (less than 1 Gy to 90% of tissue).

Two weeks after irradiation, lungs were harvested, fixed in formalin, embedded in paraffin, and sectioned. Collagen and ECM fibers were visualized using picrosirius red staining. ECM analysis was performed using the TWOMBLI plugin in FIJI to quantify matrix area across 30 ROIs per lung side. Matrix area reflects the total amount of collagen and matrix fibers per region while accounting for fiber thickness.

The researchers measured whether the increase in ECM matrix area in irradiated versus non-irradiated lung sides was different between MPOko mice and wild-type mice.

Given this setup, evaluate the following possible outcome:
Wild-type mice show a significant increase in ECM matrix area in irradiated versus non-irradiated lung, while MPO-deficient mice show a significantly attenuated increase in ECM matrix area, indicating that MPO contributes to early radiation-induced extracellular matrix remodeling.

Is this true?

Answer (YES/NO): NO